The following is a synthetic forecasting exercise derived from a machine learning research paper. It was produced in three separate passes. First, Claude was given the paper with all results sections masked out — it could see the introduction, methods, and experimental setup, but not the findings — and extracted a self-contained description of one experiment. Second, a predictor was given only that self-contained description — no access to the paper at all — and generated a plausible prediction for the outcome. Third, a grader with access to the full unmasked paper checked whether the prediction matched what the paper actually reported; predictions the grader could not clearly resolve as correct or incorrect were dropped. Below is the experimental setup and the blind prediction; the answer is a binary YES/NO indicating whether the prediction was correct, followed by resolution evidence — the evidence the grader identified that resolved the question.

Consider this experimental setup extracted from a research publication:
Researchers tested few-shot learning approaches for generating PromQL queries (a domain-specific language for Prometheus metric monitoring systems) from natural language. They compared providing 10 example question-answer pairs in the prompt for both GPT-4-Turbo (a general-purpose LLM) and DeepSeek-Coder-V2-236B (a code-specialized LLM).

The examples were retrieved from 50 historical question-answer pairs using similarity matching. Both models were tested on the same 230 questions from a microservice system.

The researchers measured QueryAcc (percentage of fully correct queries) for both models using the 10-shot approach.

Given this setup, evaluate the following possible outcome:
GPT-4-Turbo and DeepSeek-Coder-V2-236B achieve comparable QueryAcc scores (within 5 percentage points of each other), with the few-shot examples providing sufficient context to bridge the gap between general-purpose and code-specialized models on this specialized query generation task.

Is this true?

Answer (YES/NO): NO